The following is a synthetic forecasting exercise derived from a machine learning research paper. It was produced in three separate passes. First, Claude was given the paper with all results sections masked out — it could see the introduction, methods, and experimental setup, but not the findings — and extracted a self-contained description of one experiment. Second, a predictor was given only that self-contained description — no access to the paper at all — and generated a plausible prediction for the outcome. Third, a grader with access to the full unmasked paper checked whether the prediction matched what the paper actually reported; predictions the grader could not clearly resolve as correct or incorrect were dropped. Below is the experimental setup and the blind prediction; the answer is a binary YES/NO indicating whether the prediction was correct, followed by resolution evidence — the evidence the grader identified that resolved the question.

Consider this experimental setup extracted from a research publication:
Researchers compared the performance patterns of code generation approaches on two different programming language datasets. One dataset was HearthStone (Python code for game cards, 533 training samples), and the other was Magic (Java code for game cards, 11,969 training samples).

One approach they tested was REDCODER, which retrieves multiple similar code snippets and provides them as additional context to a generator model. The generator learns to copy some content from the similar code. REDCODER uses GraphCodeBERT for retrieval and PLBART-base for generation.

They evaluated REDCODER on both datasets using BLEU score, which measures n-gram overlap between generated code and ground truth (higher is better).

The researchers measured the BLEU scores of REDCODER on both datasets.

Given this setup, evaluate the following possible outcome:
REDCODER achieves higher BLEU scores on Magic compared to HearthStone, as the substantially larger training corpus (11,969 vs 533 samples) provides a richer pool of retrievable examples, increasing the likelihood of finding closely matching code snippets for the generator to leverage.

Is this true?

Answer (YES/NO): NO